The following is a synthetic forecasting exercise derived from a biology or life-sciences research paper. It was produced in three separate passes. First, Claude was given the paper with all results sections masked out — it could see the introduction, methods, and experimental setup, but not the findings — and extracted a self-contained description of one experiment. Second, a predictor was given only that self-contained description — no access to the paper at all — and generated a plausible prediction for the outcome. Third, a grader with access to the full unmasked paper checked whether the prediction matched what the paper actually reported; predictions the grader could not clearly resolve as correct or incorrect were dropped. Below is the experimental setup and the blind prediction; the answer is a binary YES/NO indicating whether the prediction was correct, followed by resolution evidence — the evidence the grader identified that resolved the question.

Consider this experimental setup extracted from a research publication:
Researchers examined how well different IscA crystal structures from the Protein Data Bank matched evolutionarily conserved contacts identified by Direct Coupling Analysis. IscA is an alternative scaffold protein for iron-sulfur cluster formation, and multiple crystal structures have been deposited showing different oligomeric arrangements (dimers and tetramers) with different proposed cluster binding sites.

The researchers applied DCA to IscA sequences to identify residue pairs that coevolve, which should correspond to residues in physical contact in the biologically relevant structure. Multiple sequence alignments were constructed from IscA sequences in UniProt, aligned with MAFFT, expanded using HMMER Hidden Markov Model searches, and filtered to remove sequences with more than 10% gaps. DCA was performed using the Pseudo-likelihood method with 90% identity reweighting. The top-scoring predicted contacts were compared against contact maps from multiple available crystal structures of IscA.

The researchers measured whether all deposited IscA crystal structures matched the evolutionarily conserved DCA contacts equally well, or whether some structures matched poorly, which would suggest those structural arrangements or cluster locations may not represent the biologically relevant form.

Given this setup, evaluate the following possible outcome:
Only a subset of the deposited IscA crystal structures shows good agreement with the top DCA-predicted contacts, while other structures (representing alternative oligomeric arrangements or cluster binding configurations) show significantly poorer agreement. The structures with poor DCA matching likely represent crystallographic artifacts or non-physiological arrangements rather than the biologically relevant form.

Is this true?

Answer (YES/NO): YES